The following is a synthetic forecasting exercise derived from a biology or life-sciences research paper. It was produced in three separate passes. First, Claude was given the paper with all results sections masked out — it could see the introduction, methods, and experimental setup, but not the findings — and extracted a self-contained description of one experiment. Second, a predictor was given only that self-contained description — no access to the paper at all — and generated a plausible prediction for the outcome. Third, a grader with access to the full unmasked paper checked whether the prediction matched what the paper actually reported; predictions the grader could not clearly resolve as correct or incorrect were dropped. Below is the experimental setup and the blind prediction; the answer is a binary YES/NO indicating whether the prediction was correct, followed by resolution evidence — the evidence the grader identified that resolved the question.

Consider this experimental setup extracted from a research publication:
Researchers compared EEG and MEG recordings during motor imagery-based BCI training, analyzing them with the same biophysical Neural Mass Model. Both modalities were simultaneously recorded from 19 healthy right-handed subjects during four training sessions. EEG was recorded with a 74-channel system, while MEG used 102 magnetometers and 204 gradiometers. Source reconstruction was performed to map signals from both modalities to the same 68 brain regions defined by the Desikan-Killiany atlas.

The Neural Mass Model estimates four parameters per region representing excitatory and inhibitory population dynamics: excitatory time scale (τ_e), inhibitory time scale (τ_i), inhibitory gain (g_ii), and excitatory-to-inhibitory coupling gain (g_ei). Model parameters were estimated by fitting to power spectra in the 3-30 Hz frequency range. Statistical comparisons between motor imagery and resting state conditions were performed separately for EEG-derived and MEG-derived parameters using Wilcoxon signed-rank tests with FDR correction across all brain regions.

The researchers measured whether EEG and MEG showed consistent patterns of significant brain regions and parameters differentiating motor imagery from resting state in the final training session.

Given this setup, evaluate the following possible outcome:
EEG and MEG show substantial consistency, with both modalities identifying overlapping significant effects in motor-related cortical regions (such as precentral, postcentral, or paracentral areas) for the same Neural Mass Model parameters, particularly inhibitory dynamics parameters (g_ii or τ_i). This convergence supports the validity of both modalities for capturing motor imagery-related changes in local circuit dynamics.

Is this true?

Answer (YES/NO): NO